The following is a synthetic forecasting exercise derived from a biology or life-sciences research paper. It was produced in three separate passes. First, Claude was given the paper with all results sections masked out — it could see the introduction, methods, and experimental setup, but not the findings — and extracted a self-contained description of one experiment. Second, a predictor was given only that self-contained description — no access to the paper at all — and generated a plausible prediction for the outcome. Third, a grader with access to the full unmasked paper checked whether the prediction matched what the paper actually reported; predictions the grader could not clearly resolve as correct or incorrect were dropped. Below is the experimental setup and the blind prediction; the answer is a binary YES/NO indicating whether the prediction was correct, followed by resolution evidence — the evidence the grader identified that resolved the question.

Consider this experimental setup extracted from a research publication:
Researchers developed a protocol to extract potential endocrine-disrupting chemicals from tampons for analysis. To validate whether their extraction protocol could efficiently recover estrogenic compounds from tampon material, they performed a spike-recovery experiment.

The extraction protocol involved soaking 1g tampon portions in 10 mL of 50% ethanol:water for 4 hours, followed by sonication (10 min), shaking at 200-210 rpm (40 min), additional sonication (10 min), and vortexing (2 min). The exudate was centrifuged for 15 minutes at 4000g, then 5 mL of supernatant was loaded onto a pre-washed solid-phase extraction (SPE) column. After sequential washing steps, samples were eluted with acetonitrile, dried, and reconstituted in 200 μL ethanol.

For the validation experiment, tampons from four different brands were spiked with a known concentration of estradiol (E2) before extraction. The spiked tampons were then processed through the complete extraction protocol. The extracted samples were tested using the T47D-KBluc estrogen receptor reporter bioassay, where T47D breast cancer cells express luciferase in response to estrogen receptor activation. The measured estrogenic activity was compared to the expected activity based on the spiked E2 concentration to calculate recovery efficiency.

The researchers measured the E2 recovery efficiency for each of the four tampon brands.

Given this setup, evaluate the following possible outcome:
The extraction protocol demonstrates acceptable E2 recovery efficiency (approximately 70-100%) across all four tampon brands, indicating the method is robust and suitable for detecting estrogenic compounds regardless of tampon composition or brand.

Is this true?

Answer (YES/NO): YES